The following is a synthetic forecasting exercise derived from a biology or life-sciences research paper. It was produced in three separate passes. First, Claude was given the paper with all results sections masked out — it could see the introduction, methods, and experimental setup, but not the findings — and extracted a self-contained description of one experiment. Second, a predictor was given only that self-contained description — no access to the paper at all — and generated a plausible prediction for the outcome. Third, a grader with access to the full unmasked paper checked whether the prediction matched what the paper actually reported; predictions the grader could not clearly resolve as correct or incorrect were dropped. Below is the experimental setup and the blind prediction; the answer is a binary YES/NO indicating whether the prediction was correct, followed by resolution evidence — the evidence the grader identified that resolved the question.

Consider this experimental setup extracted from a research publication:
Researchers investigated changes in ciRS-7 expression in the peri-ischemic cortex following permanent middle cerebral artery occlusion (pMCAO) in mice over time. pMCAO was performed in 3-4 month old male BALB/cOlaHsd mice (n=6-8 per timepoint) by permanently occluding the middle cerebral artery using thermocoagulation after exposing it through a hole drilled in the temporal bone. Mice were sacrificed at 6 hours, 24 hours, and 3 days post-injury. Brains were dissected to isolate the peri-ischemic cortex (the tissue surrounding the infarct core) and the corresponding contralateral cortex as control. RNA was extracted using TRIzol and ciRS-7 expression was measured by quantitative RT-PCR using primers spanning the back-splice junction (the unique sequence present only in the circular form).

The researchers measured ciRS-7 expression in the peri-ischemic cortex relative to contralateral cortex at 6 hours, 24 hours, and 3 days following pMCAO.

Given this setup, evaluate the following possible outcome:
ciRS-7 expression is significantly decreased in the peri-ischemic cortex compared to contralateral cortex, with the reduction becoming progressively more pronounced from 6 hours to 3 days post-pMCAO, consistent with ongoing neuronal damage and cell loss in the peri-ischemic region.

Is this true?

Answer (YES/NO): NO